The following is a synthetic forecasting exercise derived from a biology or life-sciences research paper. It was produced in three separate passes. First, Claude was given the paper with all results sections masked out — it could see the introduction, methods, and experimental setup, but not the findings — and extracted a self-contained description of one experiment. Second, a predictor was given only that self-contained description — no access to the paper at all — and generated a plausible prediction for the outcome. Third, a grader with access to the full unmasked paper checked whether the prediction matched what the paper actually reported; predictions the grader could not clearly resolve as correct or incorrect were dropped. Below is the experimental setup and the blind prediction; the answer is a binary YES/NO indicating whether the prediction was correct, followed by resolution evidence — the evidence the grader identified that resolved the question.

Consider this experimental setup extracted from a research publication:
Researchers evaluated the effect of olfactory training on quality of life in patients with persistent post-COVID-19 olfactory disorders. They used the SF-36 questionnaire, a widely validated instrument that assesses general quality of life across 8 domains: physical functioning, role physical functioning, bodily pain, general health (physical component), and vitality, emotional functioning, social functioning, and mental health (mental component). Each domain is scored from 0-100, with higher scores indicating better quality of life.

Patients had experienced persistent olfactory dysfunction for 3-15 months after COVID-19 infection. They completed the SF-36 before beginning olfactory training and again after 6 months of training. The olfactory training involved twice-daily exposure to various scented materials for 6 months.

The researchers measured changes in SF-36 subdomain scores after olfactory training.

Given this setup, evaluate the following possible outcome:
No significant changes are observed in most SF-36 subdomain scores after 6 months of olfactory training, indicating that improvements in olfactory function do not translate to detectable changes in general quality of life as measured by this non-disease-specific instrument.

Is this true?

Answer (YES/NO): NO